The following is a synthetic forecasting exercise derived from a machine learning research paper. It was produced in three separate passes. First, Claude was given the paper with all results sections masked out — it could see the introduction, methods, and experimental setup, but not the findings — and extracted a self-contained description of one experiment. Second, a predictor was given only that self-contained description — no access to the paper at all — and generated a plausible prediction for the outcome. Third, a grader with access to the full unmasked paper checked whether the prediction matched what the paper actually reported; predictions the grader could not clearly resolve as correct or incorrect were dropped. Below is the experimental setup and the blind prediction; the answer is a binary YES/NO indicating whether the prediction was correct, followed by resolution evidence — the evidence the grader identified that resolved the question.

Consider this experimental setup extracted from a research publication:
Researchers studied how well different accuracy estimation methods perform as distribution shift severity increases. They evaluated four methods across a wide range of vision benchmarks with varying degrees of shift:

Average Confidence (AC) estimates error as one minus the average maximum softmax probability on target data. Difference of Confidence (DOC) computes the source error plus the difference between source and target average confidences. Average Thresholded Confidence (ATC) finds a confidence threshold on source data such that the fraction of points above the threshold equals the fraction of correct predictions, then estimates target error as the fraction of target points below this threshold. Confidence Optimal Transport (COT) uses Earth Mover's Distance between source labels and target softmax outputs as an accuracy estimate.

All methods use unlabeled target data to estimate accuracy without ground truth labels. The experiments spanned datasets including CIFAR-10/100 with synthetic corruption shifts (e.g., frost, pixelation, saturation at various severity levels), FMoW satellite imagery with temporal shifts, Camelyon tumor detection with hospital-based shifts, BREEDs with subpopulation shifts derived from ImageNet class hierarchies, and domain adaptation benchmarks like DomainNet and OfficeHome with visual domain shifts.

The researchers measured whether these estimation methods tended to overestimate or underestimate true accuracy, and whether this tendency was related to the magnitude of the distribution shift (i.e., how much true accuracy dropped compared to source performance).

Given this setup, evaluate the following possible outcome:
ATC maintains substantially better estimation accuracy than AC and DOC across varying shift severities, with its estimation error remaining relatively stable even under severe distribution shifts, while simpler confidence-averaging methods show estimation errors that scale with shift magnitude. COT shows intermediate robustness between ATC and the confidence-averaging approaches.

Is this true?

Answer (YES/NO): NO